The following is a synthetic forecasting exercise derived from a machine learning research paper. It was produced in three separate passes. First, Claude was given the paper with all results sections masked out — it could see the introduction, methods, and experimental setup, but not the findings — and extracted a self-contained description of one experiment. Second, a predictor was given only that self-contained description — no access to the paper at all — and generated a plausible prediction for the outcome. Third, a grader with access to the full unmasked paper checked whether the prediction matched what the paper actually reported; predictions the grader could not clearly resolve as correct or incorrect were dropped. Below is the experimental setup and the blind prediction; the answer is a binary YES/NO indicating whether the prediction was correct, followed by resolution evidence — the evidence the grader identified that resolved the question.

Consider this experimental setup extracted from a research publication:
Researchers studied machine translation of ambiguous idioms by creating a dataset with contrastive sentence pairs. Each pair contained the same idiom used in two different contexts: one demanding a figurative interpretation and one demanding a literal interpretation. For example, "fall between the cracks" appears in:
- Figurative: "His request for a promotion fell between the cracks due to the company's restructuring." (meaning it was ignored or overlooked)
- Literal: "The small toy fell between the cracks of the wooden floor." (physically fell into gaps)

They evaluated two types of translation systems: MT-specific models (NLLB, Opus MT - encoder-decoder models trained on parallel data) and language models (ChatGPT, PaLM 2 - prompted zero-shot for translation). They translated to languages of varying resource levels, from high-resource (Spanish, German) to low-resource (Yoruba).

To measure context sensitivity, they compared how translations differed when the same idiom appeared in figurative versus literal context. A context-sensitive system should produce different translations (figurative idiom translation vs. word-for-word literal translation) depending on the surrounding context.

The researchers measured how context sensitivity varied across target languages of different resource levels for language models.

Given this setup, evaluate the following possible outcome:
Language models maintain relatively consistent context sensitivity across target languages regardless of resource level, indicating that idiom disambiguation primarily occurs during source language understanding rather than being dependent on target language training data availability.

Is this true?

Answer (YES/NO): NO